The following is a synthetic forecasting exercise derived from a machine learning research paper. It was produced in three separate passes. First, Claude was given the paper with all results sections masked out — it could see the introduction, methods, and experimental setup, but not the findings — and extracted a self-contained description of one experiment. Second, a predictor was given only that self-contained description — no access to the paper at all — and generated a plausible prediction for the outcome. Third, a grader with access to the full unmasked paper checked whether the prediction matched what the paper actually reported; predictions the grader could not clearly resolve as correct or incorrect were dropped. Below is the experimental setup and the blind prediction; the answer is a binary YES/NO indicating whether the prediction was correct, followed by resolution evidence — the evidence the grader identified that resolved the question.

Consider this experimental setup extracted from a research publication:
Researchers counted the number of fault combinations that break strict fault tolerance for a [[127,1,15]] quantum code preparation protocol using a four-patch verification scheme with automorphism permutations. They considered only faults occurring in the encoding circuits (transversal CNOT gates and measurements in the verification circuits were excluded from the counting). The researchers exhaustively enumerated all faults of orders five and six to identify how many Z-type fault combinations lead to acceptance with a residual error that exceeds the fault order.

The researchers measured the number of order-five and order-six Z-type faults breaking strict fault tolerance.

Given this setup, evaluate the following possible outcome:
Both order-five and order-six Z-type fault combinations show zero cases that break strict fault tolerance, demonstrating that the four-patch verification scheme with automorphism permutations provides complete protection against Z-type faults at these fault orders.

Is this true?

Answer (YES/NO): NO